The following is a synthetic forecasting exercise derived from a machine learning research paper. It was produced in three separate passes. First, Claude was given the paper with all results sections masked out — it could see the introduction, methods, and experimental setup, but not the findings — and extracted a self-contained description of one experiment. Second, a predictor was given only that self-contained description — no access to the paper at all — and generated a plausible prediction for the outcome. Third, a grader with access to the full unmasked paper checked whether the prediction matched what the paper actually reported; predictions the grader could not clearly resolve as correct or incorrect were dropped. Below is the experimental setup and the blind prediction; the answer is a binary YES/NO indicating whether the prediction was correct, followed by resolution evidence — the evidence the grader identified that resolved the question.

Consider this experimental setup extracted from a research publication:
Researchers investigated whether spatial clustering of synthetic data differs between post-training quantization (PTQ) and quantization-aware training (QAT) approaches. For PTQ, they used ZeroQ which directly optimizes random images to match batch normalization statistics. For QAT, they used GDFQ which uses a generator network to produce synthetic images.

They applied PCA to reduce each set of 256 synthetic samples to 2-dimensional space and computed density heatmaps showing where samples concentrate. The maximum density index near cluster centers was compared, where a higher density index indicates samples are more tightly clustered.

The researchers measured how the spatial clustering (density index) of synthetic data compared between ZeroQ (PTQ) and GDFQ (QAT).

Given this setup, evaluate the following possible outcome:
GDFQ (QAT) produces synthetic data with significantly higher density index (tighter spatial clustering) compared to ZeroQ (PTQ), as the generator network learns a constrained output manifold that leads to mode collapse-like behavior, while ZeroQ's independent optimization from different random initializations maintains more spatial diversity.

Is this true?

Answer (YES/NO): YES